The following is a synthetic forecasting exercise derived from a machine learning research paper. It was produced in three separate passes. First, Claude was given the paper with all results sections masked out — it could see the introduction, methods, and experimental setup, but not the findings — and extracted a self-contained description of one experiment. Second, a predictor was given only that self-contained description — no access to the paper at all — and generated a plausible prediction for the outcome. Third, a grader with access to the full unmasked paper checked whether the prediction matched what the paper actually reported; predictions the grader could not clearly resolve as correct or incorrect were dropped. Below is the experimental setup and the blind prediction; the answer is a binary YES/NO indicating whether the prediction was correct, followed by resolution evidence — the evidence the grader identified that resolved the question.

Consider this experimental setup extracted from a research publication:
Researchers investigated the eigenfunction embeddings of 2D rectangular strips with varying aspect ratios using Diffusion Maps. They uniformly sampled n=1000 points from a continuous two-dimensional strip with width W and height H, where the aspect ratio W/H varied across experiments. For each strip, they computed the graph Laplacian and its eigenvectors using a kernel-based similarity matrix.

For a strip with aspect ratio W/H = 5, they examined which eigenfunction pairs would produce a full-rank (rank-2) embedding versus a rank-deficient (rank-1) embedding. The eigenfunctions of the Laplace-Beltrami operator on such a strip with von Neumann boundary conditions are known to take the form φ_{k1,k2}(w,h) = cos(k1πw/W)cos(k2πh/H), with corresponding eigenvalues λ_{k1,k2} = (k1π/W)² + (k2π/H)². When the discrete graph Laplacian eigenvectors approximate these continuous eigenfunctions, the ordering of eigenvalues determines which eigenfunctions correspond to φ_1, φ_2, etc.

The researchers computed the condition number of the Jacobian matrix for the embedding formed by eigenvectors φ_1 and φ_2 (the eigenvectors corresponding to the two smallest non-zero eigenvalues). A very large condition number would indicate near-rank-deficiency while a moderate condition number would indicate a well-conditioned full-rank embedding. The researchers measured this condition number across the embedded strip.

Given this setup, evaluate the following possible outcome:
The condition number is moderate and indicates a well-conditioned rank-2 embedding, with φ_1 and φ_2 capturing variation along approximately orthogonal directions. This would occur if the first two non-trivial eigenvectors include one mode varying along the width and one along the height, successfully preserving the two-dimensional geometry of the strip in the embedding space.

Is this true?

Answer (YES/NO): NO